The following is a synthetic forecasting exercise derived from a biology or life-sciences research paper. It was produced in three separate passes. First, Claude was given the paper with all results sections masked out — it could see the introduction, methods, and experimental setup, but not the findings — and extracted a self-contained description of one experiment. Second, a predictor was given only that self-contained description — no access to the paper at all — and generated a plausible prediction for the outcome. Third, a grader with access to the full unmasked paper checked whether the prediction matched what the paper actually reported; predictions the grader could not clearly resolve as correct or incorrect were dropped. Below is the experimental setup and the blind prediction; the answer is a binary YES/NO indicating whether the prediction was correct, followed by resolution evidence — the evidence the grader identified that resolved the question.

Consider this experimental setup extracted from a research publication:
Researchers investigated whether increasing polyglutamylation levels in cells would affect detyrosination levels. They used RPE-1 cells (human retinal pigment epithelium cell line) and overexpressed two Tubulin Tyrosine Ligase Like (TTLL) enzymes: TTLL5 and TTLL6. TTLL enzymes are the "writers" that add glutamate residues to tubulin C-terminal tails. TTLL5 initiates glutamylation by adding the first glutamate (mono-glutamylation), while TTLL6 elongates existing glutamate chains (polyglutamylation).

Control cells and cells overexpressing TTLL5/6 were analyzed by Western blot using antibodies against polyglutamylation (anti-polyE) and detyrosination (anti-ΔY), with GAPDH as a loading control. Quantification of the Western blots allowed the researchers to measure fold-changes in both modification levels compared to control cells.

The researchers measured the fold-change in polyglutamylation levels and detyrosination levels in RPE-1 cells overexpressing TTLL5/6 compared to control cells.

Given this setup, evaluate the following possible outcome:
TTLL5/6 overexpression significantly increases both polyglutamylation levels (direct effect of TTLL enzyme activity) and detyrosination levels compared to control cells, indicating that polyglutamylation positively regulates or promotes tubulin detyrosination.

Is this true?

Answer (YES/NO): YES